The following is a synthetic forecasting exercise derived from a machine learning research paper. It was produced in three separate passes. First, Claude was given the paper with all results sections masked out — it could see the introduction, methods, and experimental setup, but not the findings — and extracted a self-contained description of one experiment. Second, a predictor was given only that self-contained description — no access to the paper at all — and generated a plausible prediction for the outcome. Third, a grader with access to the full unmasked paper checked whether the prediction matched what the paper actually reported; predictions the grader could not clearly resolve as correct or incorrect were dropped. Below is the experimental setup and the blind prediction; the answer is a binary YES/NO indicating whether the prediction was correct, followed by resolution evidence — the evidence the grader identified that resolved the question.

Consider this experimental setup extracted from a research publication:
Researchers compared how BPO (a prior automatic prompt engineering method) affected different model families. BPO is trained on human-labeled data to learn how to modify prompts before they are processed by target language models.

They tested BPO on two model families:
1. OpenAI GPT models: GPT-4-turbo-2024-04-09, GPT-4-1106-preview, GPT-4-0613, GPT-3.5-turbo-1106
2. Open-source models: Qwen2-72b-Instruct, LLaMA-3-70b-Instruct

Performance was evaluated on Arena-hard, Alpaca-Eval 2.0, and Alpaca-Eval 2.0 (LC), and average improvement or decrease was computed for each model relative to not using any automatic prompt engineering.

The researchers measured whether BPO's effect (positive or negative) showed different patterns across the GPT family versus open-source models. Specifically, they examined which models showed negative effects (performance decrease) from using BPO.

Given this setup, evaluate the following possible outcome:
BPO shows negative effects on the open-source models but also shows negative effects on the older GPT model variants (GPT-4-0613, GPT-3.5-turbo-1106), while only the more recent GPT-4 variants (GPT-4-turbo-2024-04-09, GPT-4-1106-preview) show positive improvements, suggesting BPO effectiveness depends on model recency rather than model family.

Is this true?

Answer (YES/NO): NO